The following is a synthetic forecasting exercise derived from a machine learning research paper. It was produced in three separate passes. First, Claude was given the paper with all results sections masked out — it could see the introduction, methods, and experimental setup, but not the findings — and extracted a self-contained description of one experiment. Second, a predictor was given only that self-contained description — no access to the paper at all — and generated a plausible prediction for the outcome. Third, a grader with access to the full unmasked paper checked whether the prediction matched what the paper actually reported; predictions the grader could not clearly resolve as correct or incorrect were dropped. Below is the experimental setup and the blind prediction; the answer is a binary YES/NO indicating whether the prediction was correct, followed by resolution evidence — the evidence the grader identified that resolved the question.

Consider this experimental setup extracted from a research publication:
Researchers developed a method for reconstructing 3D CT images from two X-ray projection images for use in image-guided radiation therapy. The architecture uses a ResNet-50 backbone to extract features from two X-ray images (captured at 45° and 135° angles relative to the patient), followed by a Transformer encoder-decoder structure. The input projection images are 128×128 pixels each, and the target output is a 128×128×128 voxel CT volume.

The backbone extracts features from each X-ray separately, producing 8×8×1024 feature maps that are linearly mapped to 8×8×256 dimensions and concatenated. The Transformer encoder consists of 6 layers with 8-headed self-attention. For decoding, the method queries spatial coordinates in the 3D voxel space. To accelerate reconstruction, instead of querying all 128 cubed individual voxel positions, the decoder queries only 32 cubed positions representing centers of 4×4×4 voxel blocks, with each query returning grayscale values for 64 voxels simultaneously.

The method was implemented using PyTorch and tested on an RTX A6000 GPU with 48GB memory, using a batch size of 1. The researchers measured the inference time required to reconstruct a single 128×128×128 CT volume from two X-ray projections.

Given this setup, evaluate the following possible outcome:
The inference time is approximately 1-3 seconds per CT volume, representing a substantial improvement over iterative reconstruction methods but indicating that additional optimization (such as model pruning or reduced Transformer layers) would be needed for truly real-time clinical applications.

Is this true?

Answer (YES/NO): NO